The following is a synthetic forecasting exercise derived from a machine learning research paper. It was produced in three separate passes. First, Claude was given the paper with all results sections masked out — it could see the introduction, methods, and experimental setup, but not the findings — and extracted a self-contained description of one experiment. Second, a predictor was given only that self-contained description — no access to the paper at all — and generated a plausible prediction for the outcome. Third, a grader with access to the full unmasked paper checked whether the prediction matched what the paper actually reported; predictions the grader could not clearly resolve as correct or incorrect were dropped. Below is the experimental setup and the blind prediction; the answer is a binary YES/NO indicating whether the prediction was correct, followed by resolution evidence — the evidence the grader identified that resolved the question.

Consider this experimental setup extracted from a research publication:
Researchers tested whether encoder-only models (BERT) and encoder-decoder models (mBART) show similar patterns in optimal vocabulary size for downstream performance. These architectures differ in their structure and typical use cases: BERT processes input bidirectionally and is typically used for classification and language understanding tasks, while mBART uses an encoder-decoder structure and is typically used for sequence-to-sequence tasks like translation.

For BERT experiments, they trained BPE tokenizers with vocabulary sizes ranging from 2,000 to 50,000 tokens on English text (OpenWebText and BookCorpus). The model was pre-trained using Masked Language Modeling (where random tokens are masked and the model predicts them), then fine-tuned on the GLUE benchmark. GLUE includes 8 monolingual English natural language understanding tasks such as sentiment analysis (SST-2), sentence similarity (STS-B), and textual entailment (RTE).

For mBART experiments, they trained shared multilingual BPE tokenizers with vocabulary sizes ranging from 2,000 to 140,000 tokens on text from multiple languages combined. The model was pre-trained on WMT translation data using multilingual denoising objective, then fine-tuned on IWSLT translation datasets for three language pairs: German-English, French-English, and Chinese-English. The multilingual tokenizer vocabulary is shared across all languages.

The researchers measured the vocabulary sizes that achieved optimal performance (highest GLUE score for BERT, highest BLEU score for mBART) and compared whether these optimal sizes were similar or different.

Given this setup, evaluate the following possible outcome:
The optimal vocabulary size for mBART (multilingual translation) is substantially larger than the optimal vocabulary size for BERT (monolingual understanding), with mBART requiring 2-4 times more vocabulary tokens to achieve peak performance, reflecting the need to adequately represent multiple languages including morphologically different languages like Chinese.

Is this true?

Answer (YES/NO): YES